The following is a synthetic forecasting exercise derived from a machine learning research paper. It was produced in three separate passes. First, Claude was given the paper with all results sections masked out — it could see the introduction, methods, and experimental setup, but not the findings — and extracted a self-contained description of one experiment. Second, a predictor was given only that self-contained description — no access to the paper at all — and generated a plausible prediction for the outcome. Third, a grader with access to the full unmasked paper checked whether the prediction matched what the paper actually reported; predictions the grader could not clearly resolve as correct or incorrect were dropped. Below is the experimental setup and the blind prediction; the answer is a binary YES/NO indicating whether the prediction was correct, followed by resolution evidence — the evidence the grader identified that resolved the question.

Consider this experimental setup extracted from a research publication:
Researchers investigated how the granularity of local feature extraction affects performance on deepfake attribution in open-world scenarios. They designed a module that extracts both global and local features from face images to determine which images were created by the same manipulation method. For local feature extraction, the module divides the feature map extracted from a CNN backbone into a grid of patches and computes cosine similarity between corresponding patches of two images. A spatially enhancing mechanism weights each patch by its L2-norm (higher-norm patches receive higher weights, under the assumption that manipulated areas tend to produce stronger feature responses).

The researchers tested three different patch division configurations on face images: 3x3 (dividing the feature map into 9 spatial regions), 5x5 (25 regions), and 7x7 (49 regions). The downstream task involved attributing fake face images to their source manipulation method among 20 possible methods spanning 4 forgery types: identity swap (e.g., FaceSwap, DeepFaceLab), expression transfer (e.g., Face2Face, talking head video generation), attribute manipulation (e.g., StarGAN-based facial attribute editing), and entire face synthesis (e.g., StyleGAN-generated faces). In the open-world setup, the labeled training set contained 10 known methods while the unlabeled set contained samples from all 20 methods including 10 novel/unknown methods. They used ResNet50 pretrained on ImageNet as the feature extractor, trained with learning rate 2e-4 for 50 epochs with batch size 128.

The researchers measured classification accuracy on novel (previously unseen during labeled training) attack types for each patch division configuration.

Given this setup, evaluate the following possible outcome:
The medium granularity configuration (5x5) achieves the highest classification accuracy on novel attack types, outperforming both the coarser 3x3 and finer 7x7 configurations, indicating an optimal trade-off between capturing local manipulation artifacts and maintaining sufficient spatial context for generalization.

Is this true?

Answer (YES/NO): NO